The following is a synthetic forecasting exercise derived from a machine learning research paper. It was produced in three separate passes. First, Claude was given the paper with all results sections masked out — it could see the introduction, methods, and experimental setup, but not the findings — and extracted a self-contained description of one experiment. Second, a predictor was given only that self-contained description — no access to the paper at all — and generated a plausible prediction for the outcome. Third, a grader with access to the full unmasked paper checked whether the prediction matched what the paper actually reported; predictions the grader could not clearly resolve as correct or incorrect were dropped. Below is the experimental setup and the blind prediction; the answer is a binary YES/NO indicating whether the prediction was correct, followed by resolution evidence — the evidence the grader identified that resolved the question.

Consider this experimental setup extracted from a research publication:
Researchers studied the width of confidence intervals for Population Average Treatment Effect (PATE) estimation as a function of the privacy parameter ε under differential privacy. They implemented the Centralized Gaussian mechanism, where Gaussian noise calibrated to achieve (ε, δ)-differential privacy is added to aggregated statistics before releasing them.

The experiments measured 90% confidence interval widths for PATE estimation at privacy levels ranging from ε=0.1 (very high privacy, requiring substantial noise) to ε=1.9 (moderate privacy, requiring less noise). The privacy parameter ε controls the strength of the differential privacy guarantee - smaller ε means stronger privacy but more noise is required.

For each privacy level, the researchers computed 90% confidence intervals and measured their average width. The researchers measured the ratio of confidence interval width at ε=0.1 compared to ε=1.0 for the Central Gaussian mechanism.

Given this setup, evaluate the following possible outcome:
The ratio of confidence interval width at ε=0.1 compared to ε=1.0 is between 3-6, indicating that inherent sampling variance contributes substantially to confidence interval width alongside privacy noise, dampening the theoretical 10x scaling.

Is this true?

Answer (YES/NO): NO